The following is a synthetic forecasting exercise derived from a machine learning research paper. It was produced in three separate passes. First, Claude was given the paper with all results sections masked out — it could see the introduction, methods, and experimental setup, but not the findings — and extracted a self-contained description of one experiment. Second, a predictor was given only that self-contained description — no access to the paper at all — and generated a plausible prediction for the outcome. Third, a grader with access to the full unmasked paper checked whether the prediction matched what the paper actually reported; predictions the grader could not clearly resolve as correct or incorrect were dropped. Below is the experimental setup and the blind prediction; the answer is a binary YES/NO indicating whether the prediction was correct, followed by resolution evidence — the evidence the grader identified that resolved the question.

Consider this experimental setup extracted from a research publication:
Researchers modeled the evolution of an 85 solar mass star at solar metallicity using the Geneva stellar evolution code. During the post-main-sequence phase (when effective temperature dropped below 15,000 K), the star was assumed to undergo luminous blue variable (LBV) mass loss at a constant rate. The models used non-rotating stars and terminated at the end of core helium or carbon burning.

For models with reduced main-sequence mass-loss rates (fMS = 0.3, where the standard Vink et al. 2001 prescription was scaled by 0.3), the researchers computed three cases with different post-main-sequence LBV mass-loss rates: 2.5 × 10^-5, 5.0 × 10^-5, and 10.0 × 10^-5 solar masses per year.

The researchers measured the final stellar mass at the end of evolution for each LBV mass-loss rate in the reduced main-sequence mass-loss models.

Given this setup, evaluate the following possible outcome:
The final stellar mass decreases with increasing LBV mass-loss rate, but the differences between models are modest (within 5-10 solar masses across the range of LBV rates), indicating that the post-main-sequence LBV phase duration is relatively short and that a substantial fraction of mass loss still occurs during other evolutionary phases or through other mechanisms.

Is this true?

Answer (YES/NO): NO